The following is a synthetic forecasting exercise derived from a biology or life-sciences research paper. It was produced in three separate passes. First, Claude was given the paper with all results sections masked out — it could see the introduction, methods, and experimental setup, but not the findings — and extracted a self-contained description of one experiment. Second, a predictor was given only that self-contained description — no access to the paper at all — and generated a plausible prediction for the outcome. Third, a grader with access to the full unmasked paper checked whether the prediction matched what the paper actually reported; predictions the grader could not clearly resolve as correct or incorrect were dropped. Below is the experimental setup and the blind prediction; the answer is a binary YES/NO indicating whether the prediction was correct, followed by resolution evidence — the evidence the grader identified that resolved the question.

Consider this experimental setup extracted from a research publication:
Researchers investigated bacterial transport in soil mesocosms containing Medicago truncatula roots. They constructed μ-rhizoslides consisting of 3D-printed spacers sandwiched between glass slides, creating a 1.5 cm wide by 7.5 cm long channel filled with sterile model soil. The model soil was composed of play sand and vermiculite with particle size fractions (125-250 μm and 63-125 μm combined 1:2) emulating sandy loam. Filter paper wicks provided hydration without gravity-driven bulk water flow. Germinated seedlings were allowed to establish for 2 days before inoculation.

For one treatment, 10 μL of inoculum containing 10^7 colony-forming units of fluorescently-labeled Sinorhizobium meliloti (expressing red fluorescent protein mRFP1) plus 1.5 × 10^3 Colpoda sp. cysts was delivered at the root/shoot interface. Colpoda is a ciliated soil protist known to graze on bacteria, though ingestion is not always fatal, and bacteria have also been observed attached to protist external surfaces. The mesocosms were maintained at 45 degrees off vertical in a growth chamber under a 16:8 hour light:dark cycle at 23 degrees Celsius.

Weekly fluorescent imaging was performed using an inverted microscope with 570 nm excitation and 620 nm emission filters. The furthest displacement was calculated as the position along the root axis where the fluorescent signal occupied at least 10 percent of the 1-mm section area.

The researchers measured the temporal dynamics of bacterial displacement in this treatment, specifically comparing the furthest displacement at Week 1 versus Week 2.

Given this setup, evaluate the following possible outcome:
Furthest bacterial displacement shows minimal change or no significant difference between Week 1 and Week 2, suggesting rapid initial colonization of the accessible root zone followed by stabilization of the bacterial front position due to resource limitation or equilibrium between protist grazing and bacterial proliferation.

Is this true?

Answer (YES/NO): NO